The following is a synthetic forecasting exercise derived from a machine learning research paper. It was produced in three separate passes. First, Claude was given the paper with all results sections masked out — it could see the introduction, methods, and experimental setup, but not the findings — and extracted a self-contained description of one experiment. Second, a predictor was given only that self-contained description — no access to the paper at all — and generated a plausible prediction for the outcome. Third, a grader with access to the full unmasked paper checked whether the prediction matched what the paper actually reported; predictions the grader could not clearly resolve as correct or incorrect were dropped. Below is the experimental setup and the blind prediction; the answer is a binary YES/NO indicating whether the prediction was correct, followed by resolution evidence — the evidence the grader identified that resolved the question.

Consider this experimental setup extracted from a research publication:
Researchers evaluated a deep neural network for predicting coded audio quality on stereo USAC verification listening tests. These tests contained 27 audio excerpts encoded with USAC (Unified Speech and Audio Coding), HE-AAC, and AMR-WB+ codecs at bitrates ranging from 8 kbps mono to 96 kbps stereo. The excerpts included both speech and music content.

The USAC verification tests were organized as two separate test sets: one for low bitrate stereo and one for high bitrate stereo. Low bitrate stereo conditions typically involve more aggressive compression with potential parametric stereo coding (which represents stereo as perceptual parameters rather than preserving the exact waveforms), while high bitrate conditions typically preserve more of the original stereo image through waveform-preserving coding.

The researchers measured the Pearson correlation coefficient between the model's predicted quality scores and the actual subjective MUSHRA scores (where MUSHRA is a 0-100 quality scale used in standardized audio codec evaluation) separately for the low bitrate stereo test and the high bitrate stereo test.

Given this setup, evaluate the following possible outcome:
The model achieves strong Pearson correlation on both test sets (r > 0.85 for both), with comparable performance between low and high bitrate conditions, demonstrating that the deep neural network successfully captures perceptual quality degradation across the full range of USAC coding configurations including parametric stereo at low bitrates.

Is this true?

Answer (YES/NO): YES